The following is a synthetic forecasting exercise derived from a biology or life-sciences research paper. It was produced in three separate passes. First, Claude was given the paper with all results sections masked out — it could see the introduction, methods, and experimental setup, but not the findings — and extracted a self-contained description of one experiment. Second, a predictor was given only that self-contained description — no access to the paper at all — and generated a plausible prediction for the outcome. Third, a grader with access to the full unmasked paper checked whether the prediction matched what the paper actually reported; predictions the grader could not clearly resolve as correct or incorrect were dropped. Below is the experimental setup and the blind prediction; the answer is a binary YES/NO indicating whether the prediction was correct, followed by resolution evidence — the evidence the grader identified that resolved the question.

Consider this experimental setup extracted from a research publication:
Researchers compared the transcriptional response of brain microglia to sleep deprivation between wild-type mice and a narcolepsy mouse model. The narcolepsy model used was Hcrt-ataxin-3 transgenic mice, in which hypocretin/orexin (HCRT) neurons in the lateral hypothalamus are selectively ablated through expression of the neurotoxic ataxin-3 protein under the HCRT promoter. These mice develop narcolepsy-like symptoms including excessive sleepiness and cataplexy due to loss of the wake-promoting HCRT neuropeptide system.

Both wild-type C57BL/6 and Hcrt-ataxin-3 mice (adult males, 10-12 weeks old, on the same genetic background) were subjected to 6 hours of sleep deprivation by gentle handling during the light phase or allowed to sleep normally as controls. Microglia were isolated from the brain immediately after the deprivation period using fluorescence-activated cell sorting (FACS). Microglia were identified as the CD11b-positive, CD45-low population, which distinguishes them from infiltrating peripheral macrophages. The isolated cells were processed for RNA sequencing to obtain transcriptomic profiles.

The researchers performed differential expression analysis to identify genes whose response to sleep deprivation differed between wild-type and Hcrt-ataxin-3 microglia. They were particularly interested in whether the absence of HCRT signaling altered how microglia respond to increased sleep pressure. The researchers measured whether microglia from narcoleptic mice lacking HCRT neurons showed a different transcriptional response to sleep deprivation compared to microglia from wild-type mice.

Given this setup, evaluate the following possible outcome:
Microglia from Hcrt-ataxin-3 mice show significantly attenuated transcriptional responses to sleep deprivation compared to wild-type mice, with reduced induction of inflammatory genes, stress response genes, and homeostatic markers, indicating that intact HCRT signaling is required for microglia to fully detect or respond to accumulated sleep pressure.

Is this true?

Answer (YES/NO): NO